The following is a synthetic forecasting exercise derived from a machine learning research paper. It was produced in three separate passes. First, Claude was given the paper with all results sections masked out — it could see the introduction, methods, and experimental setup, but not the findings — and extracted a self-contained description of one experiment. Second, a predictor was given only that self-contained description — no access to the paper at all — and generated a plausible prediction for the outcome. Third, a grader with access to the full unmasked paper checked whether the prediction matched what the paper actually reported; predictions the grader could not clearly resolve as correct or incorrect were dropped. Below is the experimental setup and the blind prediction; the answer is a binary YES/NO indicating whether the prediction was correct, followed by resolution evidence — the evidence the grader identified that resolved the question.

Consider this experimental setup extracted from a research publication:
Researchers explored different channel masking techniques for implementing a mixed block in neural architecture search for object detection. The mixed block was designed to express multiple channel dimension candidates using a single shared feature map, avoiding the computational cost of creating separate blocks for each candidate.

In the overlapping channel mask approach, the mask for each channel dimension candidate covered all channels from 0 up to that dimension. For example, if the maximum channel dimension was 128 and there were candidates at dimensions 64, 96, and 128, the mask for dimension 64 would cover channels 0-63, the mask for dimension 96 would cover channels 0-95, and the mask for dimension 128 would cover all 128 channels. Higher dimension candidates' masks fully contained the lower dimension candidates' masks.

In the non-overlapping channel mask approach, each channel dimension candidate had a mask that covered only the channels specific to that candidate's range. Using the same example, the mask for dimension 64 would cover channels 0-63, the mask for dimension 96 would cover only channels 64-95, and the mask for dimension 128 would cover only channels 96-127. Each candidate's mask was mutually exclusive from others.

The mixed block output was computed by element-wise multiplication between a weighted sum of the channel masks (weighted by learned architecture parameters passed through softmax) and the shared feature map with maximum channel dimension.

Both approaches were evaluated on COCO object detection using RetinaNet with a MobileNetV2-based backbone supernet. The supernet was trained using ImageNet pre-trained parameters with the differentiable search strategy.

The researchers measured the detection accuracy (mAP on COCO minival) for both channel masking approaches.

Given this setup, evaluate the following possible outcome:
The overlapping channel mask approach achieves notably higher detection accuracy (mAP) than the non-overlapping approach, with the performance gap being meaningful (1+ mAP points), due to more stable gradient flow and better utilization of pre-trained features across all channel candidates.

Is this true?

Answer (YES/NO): NO